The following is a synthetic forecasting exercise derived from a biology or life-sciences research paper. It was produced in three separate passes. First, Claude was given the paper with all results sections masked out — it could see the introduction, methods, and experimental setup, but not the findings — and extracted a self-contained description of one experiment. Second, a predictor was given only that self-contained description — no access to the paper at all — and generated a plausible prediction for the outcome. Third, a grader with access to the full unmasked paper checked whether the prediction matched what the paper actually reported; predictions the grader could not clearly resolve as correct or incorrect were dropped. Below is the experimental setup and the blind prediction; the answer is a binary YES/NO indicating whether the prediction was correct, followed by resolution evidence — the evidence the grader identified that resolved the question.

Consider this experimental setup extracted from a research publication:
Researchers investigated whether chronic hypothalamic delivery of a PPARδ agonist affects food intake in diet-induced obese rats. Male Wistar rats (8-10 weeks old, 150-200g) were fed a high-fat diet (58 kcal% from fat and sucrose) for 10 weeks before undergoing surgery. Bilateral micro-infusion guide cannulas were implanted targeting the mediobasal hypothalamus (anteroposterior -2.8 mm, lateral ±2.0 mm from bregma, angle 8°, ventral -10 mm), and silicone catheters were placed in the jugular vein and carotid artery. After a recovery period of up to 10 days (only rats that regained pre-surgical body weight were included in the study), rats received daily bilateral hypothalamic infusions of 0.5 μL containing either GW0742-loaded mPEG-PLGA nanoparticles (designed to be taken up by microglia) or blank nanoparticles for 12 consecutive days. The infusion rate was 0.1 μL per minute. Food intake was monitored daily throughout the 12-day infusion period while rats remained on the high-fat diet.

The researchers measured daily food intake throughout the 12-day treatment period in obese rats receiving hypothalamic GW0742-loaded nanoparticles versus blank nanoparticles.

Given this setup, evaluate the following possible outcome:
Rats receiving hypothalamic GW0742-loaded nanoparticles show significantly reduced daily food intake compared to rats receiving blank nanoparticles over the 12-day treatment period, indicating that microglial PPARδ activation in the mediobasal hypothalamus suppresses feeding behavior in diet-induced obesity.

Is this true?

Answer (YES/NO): NO